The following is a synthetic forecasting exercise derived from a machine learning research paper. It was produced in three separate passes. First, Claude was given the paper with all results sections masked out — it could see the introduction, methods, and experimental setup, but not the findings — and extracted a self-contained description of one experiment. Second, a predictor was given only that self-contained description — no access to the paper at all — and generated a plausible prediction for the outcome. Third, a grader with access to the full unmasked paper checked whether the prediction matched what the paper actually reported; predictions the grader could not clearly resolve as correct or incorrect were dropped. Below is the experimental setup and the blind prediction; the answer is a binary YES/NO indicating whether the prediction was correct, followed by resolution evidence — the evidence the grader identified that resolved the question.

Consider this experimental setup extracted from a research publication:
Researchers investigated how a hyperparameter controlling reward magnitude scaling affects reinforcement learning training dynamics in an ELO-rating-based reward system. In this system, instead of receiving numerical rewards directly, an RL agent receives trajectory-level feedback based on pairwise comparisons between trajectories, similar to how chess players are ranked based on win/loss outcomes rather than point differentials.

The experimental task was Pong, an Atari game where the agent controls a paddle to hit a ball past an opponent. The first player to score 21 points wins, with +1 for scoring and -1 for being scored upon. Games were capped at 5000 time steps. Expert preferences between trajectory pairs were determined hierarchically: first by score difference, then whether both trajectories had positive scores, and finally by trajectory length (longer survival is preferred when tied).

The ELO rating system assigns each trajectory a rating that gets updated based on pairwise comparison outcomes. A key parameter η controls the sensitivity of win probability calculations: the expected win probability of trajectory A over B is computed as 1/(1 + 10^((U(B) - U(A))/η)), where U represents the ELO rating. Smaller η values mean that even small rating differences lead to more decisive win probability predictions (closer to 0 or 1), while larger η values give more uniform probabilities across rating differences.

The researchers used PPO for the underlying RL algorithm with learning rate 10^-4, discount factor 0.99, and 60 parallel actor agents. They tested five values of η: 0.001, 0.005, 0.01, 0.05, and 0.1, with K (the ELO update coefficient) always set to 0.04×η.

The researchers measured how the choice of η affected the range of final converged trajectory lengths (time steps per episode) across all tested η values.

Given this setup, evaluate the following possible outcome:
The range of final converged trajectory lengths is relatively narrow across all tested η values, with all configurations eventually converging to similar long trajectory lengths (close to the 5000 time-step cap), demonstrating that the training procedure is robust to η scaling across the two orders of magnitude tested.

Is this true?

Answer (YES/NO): NO